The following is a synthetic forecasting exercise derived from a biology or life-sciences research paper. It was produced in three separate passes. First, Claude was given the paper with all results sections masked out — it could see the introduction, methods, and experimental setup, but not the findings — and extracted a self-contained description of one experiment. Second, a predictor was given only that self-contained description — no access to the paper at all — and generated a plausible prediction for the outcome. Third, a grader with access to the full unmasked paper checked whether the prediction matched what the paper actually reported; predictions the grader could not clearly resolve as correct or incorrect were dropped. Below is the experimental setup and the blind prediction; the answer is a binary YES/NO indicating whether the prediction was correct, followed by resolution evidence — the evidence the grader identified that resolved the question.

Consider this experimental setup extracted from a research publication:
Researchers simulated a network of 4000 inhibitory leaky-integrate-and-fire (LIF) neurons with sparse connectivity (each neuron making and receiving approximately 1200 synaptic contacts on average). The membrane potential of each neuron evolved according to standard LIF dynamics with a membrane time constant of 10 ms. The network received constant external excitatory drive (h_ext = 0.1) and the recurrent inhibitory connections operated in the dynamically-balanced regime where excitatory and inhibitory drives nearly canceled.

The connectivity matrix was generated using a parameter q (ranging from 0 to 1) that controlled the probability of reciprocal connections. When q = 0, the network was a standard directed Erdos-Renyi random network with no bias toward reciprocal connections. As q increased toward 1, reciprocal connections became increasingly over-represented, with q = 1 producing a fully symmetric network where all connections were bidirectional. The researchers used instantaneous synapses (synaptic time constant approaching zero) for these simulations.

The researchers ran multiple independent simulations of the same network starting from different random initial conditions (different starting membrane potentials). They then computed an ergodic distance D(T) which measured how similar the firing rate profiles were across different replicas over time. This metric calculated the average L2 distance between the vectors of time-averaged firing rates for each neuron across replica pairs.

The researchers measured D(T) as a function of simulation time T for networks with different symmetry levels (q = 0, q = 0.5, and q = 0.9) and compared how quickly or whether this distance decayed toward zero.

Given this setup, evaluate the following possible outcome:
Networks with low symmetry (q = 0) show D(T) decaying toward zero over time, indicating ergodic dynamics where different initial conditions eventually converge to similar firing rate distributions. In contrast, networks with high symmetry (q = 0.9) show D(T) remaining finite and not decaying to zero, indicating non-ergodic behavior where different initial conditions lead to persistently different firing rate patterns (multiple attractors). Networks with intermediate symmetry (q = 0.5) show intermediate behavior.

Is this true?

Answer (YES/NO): NO